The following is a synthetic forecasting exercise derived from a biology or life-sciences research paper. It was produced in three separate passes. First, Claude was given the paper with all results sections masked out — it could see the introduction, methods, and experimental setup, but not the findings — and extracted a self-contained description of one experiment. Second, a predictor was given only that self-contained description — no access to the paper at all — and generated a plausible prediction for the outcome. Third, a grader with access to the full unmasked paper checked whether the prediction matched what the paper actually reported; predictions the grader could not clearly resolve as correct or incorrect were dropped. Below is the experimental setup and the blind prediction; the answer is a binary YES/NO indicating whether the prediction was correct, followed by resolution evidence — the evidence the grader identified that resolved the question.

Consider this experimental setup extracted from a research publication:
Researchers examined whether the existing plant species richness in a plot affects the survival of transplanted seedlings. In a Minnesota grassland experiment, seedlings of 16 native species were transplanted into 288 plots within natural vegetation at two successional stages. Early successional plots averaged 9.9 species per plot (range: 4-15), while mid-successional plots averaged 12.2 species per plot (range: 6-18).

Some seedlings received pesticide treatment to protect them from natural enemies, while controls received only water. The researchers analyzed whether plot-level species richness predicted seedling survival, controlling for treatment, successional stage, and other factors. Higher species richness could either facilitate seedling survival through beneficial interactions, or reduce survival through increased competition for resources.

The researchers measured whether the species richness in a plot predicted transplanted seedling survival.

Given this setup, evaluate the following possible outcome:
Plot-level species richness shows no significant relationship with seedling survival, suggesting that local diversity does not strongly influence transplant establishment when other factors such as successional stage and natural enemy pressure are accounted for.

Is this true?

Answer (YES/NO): NO